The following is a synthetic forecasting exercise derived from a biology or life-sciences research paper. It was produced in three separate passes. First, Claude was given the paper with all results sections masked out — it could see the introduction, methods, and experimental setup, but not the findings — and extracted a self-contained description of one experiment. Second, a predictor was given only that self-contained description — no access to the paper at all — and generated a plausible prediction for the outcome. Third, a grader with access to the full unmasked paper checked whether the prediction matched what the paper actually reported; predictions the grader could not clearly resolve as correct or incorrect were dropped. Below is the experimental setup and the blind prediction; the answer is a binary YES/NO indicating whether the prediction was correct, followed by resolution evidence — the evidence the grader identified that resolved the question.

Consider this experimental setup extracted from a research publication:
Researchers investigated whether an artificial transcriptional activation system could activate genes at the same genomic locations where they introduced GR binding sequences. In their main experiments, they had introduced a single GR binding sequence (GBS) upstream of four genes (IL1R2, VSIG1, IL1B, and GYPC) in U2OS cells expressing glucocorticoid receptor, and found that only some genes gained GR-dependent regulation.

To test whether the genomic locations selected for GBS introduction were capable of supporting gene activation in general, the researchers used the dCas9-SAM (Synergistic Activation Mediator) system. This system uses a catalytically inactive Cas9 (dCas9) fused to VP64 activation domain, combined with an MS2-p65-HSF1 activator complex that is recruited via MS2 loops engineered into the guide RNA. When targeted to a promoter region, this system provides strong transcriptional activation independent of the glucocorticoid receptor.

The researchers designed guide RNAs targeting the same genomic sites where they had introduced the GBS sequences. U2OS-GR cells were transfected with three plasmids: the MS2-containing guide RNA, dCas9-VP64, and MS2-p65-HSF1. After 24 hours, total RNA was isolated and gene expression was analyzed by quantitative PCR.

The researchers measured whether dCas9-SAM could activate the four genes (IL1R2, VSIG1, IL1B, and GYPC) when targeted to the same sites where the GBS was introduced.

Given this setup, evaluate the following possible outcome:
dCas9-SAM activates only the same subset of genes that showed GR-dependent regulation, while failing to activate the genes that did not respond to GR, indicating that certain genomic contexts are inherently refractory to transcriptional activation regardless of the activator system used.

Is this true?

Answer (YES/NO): NO